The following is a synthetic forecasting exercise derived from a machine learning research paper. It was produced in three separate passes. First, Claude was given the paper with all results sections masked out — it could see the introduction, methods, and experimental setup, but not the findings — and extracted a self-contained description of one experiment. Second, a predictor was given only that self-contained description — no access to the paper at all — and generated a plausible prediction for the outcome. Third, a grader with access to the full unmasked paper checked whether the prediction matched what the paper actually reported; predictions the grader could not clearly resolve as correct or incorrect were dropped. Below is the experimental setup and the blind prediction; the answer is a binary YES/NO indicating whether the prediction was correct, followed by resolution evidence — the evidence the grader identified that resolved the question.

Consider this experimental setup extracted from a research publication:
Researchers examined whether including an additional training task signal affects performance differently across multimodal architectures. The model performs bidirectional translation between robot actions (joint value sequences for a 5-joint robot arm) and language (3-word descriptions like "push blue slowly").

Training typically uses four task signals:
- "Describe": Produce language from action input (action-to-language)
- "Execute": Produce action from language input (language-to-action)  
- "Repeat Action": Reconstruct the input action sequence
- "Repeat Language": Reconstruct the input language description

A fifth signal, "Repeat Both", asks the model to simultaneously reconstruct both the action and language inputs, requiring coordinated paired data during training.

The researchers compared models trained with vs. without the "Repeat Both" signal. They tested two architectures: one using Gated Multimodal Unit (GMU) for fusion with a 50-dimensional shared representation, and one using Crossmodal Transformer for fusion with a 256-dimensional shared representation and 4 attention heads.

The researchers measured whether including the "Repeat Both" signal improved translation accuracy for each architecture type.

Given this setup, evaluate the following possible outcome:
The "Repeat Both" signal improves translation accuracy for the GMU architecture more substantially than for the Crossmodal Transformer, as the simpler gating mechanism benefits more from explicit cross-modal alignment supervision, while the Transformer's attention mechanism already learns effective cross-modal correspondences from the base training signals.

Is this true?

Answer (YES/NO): NO